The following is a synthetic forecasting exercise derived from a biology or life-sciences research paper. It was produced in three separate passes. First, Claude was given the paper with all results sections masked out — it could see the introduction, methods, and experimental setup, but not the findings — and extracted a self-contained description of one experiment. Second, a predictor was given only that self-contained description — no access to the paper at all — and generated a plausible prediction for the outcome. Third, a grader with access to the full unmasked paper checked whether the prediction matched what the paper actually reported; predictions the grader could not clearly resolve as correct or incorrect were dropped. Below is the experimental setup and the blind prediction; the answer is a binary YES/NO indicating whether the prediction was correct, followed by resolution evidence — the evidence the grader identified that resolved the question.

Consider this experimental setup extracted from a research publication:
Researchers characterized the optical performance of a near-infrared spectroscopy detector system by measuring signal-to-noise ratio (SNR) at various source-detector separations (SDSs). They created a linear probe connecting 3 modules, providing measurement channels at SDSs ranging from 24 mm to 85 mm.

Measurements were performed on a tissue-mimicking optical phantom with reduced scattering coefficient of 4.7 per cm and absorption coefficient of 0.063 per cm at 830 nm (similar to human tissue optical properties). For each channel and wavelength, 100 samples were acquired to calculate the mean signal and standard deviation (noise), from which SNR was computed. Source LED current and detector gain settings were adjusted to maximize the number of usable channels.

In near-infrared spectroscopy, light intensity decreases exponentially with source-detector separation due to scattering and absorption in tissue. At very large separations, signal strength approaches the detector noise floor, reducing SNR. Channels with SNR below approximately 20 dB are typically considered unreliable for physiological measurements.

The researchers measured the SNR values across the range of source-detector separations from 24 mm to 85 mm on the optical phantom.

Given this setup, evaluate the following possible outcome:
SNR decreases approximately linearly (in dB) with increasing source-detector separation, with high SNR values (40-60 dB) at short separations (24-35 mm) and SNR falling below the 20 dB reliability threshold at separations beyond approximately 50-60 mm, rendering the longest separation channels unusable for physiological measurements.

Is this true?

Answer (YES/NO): NO